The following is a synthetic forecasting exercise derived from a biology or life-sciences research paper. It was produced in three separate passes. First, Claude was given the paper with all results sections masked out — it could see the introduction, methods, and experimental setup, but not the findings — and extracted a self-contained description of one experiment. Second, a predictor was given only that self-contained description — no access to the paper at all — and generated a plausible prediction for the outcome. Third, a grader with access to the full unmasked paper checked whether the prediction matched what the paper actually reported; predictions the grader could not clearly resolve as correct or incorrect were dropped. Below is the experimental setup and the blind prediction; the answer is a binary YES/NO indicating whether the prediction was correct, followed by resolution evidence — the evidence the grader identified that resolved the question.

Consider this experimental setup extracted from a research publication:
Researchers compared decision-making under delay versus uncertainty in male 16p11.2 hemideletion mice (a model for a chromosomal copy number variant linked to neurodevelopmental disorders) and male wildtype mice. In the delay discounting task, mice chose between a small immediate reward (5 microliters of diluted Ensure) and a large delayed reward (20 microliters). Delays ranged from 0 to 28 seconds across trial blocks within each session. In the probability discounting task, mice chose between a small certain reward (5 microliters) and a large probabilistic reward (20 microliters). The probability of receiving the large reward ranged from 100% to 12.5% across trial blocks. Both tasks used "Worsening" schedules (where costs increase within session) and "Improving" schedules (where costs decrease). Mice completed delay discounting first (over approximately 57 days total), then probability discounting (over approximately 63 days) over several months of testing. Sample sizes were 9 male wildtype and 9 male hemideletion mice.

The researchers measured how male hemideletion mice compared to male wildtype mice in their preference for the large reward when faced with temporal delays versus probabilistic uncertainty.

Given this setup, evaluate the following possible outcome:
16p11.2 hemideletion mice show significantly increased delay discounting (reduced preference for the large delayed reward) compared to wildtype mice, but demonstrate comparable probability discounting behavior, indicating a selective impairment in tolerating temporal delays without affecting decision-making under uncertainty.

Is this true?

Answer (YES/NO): NO